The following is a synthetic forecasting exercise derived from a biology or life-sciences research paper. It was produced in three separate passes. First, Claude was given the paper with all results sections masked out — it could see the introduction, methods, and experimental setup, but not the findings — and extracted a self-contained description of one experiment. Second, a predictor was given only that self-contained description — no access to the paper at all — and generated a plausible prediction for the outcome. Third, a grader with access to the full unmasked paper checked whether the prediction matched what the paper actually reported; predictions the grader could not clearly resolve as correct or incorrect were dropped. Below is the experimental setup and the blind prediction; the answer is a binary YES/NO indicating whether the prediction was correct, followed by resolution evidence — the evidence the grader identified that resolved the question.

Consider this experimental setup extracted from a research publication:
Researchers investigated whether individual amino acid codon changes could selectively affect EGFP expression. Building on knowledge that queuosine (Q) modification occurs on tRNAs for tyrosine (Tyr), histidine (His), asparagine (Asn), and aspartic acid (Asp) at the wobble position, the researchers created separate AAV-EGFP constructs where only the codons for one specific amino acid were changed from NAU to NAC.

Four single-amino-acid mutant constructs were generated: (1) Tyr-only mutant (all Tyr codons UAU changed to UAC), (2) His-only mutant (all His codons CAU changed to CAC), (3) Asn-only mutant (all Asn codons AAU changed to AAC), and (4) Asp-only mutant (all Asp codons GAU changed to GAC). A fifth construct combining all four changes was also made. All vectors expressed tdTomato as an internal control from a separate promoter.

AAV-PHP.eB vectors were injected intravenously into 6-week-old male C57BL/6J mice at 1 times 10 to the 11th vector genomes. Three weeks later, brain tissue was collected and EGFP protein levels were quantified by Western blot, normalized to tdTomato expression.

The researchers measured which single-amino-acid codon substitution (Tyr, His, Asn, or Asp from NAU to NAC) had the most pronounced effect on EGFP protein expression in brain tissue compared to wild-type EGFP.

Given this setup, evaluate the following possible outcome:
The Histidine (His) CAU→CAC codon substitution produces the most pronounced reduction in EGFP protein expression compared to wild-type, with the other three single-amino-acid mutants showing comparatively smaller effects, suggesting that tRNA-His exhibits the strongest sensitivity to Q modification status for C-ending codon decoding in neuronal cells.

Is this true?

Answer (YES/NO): NO